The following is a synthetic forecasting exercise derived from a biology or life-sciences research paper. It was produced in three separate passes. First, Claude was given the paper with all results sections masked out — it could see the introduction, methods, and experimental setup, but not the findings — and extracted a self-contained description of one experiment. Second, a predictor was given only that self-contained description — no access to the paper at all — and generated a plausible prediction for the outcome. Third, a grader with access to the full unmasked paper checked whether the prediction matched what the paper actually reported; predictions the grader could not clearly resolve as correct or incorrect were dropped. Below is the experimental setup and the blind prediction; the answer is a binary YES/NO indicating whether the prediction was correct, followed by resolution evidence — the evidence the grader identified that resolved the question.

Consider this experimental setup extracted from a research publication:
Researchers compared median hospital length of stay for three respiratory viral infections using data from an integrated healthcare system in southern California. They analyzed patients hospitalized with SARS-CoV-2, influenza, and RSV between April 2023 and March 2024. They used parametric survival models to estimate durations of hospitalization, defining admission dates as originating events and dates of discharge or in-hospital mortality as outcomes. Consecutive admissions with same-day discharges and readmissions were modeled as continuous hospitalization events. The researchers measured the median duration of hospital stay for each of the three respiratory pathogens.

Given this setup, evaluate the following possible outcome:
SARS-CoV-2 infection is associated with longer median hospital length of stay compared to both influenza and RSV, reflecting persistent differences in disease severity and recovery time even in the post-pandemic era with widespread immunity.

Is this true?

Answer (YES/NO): NO